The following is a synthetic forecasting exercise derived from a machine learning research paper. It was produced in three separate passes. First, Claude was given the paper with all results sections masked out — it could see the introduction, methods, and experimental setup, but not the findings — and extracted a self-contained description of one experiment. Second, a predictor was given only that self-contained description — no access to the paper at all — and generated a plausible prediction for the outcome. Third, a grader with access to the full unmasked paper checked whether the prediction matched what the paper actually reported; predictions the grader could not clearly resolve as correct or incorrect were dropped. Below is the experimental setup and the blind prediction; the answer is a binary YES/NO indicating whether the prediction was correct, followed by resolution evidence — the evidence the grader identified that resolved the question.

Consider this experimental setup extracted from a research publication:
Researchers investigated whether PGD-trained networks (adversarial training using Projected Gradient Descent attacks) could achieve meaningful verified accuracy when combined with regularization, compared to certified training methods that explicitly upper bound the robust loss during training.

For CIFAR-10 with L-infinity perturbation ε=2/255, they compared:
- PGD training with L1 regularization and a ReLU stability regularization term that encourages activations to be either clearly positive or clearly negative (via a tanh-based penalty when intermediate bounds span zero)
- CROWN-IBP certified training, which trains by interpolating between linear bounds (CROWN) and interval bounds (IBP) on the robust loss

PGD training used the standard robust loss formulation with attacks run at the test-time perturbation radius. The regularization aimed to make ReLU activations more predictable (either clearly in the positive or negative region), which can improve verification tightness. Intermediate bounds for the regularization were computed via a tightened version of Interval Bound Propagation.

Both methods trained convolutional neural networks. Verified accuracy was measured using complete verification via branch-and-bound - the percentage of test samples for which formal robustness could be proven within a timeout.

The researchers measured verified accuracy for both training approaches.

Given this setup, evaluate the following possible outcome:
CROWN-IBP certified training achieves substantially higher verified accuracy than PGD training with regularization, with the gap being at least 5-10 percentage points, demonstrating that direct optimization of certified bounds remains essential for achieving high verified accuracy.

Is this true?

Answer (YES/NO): YES